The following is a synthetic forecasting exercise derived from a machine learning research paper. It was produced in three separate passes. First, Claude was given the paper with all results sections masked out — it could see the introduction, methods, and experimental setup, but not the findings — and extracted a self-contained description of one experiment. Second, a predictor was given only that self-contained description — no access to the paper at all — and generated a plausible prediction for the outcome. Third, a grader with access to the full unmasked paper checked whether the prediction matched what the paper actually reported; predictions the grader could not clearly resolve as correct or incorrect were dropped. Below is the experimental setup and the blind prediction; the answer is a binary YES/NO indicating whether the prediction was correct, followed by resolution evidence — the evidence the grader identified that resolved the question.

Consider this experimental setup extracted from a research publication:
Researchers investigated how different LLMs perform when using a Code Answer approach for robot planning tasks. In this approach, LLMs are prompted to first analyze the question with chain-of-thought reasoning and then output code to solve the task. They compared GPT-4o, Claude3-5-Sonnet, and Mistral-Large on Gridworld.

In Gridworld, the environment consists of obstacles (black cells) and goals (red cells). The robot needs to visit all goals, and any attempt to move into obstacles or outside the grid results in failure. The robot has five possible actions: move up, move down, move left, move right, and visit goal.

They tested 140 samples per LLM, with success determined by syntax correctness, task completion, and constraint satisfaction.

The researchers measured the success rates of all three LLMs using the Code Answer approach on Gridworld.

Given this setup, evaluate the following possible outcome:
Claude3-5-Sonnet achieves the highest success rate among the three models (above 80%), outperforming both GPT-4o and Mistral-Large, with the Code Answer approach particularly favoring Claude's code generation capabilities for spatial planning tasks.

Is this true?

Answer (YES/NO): NO